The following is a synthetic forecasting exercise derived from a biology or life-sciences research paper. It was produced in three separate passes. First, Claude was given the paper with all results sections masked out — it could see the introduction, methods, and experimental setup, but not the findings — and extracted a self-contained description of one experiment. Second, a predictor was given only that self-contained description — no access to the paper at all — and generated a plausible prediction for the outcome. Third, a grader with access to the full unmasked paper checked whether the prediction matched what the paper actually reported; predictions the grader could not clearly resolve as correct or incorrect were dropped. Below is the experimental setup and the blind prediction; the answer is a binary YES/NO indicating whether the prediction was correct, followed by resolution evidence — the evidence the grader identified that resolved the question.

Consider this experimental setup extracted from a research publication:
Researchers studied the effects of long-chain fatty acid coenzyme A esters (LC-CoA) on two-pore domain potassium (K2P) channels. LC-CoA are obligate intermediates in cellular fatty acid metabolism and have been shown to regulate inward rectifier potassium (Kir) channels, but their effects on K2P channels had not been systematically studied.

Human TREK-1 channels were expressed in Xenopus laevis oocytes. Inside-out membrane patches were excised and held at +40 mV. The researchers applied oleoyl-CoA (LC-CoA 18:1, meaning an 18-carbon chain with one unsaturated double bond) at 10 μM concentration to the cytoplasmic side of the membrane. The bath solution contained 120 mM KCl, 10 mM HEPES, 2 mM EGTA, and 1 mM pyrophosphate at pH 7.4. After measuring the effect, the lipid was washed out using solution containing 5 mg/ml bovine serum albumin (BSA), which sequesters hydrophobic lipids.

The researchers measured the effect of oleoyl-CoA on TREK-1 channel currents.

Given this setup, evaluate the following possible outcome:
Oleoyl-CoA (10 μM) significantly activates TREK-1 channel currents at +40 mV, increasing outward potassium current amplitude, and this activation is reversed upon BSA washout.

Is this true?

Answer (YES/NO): YES